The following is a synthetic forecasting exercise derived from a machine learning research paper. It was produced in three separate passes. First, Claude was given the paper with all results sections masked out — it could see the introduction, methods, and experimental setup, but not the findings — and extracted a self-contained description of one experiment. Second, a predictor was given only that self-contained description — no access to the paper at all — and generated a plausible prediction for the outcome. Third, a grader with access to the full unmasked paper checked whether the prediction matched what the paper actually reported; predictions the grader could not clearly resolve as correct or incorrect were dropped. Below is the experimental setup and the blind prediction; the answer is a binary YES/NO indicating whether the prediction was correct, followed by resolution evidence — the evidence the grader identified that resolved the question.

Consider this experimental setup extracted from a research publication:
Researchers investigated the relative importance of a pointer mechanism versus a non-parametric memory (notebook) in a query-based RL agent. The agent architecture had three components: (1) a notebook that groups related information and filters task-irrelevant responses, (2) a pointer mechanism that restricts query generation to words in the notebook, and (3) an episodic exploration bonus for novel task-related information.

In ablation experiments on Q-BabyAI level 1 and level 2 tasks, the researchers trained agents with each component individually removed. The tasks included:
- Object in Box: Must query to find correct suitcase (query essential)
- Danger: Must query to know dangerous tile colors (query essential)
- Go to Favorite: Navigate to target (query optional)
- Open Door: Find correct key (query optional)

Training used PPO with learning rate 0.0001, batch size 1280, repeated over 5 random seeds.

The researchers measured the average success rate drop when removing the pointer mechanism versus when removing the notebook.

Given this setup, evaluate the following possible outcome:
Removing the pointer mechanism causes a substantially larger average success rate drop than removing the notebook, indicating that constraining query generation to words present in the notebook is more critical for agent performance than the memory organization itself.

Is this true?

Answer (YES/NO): NO